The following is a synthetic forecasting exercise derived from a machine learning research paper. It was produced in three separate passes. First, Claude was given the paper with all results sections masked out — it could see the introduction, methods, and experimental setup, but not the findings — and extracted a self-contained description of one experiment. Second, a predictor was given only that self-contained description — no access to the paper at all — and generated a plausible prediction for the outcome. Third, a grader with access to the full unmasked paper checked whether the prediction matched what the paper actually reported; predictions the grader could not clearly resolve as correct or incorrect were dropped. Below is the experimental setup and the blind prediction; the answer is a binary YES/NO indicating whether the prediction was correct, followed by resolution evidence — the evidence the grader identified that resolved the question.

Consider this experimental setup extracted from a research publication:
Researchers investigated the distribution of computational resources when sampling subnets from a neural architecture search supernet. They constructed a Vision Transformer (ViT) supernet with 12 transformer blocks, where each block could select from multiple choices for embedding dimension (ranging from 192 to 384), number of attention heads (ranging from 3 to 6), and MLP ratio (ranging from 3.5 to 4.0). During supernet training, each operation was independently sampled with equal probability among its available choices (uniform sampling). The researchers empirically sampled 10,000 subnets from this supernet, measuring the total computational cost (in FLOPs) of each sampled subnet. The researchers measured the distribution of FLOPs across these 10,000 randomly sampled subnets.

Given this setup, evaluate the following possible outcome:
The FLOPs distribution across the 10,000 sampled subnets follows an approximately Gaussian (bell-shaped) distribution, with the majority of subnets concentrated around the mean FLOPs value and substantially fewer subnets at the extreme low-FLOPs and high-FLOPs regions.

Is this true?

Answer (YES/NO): YES